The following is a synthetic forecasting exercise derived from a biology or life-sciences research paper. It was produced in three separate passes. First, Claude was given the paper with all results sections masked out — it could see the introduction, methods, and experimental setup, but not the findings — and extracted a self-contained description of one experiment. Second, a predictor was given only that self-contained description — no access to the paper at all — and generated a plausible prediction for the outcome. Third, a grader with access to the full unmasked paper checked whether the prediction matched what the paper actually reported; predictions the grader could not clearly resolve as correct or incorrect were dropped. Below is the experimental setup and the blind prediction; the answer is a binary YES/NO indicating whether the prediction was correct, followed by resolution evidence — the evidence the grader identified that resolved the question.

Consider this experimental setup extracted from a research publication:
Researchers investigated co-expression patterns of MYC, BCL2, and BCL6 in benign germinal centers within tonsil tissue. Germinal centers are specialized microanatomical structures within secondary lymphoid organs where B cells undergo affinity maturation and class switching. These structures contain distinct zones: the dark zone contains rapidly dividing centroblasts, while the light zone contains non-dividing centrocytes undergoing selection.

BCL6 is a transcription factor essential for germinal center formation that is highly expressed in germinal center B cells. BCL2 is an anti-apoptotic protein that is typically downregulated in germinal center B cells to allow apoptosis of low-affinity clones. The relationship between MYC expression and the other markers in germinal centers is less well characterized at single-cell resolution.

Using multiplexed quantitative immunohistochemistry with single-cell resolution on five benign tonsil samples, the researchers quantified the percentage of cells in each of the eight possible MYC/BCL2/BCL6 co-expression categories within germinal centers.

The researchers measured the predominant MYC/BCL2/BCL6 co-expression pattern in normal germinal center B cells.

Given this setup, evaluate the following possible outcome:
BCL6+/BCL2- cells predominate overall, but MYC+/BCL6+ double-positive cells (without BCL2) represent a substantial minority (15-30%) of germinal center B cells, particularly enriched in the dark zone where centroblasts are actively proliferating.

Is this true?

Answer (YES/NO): NO